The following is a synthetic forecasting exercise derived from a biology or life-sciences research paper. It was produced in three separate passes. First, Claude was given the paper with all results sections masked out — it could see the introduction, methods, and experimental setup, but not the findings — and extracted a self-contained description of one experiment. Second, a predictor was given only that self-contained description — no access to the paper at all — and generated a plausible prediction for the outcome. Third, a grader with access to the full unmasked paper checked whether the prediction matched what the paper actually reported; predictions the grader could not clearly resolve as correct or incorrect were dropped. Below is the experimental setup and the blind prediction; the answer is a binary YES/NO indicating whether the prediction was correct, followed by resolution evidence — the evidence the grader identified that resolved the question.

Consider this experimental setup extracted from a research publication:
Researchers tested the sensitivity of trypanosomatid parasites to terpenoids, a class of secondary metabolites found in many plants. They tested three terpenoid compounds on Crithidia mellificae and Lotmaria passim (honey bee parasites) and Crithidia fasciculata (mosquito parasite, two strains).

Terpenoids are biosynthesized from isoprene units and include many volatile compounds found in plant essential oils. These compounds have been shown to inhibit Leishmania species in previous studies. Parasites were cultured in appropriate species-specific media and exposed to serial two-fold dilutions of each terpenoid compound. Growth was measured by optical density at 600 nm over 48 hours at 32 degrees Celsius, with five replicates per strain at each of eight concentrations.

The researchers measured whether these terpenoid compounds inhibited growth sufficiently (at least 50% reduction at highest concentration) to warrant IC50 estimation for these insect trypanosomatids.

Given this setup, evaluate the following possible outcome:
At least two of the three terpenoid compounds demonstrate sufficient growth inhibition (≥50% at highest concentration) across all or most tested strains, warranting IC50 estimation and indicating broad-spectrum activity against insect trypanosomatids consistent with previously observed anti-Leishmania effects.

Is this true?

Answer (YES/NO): YES